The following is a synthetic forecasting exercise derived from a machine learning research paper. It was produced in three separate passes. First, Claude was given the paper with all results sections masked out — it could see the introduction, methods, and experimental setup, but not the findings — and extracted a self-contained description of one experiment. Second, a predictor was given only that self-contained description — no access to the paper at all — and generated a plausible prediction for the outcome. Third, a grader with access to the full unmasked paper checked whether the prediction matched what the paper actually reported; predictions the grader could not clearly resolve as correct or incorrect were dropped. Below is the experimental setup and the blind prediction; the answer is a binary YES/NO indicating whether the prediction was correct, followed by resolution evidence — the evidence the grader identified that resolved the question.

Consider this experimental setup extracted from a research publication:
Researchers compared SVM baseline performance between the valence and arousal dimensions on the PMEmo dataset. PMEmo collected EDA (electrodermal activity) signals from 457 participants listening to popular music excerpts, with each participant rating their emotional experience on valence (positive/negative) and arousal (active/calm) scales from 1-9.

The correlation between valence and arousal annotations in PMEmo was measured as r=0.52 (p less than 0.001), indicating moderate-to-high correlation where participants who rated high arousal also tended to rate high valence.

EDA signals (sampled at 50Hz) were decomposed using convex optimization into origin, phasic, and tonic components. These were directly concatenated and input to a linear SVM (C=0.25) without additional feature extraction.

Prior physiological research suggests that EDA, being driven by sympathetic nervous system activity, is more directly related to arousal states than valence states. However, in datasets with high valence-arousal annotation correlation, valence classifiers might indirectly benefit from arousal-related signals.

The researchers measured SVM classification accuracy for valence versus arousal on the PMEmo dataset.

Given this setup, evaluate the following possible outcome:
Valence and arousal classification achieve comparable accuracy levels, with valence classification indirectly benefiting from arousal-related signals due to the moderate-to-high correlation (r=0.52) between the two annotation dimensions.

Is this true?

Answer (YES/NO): YES